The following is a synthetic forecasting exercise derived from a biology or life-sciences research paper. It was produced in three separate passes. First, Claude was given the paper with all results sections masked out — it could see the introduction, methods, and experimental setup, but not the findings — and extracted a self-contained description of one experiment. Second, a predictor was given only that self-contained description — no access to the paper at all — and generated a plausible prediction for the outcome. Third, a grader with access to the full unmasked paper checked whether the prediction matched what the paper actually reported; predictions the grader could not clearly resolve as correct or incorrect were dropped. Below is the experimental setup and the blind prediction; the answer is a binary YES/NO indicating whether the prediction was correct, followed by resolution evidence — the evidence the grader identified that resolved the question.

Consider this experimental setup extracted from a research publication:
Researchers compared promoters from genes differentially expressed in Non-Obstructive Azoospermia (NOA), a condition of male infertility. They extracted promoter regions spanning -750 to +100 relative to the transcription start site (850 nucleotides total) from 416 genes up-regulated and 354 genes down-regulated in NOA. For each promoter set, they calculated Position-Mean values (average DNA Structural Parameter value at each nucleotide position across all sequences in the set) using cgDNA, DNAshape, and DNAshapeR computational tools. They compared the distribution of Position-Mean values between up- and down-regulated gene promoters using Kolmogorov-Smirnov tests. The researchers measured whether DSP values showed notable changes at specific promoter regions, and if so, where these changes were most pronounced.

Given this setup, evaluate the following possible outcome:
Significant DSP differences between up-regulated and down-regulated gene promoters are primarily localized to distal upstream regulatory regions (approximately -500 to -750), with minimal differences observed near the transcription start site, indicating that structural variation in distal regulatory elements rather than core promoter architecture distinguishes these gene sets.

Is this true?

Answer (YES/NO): NO